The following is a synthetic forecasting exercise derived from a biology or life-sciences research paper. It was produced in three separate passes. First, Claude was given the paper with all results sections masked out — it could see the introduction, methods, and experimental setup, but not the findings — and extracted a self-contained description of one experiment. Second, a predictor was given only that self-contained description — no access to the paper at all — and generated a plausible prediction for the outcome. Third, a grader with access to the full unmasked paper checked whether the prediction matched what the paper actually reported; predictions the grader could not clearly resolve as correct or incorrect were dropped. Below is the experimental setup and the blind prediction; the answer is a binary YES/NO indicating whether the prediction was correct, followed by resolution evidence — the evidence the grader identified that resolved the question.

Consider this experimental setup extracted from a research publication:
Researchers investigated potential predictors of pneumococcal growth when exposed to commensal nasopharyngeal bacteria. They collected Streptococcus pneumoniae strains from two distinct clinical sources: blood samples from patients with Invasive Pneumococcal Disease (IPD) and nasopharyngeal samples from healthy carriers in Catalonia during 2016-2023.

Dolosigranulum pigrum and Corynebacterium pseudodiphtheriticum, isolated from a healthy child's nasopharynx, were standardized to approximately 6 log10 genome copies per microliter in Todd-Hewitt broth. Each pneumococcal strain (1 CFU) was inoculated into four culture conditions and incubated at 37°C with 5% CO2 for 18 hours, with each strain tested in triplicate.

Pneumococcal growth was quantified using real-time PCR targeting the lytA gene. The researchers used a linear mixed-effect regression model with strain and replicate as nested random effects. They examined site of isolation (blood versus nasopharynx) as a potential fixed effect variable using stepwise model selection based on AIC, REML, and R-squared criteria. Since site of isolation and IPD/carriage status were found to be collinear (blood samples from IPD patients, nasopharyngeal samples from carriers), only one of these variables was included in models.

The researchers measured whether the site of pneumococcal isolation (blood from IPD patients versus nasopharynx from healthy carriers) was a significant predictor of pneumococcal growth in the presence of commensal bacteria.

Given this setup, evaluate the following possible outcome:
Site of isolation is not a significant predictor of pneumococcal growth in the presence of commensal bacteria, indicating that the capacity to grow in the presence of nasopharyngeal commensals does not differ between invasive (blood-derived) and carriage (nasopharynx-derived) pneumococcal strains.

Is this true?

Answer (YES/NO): YES